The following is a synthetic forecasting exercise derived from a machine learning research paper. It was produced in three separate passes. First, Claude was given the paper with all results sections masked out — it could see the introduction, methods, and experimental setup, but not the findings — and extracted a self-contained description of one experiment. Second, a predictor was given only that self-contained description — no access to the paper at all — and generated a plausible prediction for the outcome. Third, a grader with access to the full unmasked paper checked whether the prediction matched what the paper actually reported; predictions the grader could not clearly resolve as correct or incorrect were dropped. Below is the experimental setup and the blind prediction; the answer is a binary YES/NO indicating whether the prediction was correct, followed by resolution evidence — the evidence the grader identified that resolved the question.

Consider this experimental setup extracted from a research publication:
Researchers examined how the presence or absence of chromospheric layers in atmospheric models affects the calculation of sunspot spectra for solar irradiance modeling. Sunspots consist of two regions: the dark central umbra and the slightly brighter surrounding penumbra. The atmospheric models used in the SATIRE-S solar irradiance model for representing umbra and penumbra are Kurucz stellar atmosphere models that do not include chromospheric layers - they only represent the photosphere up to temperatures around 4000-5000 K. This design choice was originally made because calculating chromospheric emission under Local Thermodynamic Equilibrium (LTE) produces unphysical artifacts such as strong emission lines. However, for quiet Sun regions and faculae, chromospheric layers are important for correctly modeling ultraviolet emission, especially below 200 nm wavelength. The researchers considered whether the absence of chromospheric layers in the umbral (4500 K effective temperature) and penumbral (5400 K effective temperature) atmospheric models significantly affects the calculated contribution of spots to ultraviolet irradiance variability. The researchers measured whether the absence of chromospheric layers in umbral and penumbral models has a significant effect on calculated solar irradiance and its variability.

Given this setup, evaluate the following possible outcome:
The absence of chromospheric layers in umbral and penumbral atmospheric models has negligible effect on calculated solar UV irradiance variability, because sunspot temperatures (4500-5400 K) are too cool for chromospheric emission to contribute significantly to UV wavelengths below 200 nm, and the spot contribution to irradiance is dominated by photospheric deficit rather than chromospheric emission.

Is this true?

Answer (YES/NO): YES